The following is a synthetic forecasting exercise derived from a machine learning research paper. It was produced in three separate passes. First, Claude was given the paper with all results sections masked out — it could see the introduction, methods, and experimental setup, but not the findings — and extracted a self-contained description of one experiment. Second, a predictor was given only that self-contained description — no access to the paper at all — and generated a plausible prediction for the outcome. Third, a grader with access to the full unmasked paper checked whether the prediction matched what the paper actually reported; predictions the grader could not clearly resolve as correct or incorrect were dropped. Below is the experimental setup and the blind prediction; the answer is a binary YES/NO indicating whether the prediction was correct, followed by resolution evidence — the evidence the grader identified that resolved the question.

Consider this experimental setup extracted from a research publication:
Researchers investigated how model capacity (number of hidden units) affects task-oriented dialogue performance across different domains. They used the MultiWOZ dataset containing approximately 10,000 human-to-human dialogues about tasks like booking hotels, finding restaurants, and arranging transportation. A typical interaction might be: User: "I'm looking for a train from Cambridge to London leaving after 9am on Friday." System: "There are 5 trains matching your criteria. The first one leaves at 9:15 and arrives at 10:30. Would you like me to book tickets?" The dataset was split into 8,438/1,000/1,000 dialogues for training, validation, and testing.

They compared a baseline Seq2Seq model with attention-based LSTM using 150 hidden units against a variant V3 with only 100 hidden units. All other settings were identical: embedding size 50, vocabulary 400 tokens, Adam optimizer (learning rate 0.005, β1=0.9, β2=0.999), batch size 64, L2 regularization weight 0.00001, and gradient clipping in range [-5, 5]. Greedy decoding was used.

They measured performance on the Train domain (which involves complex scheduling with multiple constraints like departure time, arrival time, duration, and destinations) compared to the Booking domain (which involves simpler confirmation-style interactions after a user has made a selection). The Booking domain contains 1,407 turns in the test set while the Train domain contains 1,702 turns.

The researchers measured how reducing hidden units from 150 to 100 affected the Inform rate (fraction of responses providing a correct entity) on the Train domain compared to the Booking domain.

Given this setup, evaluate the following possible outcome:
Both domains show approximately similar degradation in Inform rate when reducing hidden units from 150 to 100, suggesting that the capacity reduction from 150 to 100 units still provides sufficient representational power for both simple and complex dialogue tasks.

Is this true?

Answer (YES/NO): NO